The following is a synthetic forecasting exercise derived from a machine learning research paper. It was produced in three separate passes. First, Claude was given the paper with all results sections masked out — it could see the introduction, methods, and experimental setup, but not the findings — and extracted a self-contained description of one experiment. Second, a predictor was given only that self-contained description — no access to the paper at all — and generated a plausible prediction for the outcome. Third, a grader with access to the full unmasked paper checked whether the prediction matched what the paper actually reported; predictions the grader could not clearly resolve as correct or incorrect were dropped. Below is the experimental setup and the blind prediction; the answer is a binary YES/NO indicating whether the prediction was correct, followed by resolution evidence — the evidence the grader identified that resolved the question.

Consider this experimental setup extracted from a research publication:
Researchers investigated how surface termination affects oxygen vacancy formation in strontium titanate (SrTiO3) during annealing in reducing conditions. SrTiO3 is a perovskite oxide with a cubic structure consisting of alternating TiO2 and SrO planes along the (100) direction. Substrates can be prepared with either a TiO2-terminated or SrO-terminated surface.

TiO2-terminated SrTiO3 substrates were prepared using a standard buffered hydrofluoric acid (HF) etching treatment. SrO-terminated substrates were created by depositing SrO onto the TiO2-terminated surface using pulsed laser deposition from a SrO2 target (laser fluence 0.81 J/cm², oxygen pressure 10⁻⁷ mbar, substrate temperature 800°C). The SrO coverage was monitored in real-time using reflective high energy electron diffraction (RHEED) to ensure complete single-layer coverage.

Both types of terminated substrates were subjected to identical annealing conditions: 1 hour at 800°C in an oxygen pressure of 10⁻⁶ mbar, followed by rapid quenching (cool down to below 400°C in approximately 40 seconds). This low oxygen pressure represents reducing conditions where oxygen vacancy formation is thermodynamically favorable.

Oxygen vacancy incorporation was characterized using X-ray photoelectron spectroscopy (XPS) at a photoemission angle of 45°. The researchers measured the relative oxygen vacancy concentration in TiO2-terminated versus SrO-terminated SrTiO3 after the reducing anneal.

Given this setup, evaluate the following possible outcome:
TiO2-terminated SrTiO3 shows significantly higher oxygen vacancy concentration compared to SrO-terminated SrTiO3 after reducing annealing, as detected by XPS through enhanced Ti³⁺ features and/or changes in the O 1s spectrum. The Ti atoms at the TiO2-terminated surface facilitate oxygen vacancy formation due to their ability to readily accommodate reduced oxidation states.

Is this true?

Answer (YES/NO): NO